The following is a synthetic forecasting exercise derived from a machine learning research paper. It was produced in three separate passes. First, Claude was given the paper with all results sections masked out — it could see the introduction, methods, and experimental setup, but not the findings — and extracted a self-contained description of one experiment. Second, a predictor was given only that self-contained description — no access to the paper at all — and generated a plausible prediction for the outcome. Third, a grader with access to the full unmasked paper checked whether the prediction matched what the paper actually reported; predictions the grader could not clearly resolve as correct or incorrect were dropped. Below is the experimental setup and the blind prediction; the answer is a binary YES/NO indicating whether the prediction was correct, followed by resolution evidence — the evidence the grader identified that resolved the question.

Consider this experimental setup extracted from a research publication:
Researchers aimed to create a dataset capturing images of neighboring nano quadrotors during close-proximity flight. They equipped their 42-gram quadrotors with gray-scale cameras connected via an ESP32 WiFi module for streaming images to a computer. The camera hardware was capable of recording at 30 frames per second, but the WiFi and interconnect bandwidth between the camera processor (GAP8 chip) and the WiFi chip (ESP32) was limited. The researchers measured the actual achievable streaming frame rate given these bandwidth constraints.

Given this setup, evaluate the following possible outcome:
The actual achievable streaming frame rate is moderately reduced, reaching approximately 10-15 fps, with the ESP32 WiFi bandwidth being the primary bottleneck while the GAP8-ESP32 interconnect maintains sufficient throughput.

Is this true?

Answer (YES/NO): NO